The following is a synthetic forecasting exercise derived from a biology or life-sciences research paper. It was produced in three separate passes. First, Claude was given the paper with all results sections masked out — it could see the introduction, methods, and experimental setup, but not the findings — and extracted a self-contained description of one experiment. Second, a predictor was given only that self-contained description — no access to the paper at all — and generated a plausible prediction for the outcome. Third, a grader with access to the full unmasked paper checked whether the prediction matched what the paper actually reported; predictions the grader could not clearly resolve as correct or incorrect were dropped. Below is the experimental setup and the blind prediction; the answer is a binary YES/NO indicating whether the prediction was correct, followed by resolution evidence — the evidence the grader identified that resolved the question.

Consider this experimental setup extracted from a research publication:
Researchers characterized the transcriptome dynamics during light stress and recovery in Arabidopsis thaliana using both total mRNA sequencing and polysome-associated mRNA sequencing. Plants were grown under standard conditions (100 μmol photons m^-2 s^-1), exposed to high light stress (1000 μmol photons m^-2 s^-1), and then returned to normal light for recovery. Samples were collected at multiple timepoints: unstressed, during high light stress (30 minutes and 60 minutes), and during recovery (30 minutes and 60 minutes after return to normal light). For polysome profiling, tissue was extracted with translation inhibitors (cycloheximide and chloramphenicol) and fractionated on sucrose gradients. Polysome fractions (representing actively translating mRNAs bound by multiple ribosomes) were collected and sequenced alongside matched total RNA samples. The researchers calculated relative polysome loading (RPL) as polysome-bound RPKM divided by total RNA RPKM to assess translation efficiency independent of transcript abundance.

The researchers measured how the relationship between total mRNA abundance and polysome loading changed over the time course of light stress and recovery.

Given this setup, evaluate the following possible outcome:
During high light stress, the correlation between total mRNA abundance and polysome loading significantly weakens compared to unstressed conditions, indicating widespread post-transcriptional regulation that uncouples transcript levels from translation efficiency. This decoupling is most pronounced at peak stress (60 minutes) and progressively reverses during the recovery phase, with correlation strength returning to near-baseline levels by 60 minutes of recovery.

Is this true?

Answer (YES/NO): NO